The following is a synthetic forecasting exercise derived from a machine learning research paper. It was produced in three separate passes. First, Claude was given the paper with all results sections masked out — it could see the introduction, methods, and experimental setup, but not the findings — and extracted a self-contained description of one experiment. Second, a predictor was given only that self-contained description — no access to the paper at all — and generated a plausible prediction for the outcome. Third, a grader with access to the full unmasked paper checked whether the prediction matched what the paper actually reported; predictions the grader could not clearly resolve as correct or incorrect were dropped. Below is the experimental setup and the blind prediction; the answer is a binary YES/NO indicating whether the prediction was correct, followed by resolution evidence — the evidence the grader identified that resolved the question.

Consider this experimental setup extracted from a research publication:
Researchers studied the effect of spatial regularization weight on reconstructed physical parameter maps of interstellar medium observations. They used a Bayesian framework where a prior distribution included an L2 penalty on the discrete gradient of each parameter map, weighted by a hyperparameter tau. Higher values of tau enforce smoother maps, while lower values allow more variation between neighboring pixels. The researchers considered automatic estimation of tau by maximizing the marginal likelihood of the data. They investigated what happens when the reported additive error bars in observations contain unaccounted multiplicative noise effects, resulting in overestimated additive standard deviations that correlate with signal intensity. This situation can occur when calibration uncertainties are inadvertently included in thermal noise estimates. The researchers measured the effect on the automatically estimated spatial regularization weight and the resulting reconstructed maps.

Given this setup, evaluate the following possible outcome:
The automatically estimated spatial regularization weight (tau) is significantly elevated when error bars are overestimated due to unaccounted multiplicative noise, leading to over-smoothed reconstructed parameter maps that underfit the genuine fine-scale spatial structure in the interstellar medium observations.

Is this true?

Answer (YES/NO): YES